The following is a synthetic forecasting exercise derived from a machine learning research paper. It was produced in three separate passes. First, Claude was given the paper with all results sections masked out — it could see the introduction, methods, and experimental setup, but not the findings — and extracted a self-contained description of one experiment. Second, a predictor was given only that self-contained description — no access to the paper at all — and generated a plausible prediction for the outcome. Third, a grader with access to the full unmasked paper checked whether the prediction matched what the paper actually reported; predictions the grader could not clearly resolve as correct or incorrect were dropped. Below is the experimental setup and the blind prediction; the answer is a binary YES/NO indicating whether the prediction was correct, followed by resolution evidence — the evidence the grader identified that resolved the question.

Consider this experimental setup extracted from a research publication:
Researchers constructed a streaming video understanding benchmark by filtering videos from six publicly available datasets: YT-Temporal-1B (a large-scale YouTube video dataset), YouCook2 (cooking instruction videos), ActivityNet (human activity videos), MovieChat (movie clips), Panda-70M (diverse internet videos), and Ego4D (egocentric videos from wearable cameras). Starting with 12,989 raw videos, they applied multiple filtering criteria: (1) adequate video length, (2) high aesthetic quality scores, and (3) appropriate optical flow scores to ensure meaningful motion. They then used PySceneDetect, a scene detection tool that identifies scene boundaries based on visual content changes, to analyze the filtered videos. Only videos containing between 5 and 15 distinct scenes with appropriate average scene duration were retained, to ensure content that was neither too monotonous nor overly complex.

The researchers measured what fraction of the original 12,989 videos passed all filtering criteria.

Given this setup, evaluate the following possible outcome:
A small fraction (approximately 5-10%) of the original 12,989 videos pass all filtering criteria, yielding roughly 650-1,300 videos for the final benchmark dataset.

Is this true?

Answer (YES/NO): NO